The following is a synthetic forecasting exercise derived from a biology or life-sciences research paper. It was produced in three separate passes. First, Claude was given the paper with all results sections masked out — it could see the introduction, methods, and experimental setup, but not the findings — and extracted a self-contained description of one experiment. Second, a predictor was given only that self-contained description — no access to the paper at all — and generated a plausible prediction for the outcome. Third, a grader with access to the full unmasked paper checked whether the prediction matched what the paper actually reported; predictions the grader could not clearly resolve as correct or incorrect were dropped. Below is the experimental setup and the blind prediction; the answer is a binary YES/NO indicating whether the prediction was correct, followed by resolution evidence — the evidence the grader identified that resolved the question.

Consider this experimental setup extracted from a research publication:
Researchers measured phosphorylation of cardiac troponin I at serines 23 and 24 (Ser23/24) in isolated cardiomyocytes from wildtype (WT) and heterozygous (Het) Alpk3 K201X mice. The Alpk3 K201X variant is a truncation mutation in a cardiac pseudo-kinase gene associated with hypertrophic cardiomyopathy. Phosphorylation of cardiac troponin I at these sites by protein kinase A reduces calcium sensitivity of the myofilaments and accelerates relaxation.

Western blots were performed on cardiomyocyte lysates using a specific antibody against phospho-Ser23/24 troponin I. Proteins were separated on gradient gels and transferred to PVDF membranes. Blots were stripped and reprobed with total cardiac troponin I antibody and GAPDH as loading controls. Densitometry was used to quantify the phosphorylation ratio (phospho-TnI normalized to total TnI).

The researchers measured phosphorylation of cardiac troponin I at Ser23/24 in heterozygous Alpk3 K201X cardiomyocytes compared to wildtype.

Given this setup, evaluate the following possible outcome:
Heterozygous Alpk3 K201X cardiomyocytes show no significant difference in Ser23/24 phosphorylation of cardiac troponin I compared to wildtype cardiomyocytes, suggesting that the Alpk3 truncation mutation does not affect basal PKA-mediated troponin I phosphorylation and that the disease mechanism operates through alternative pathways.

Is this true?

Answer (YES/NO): NO